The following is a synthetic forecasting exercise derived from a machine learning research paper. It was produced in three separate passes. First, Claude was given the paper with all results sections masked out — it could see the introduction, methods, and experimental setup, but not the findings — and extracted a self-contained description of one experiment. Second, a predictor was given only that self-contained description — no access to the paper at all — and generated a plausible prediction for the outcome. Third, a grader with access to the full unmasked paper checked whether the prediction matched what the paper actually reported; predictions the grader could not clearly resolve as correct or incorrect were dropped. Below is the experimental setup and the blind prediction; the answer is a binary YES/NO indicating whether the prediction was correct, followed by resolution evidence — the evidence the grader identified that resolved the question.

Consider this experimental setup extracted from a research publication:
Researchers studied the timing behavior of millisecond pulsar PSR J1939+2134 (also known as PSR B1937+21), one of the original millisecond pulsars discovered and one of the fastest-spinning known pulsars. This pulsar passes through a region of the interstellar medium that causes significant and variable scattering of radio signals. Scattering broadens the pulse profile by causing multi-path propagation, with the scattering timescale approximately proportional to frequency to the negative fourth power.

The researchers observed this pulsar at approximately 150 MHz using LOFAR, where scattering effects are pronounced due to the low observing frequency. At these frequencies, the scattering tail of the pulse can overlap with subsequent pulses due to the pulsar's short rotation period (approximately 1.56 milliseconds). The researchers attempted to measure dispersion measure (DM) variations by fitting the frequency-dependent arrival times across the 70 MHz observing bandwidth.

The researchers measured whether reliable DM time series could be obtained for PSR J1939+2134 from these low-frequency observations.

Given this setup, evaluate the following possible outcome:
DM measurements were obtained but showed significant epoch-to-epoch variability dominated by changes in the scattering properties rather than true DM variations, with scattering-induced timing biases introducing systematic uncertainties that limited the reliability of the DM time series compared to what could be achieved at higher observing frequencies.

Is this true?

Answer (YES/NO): NO